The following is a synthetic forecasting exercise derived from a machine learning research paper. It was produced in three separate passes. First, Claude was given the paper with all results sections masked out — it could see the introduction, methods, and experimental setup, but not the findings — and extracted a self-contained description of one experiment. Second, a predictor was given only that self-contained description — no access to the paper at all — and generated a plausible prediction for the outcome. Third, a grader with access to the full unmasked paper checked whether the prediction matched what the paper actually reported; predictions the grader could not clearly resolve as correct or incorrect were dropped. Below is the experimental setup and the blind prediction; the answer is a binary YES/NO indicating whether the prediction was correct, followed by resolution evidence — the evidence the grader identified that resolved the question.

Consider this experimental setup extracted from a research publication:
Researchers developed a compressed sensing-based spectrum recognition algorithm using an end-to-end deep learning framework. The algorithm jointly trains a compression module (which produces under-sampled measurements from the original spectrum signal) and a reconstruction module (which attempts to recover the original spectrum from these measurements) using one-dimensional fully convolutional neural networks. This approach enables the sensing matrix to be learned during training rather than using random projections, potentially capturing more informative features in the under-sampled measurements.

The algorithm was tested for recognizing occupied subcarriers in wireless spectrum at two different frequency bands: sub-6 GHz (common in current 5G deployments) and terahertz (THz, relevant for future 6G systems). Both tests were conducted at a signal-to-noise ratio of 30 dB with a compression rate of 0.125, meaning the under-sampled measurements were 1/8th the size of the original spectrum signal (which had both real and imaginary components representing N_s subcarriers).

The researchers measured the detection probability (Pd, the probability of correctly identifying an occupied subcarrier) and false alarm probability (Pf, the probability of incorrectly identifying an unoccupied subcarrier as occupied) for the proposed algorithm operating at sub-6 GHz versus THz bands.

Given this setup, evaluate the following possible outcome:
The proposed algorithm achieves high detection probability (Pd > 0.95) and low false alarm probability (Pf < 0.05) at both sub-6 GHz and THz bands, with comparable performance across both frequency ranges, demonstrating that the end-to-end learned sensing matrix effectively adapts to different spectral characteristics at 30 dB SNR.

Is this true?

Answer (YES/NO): NO